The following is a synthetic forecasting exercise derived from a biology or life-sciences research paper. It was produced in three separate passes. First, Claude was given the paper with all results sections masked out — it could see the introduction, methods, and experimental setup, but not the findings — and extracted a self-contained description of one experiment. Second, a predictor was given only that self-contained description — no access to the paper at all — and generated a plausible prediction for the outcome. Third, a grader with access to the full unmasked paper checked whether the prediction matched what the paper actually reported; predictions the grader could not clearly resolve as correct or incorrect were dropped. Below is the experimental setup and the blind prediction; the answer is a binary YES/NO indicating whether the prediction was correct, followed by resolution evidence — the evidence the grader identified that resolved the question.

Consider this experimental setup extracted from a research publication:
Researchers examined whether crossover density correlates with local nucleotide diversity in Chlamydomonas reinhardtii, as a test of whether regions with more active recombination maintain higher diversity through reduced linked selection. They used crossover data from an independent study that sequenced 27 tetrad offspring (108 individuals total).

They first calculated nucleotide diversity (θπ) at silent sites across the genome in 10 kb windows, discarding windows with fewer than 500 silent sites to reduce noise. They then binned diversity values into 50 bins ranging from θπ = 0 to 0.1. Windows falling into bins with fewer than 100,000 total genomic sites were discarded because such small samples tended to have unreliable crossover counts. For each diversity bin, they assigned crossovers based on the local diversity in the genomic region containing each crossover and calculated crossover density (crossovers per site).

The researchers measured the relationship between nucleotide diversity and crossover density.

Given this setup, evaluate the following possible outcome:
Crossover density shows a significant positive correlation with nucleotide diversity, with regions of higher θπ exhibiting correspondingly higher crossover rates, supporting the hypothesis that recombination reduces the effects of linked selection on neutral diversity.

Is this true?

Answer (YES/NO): YES